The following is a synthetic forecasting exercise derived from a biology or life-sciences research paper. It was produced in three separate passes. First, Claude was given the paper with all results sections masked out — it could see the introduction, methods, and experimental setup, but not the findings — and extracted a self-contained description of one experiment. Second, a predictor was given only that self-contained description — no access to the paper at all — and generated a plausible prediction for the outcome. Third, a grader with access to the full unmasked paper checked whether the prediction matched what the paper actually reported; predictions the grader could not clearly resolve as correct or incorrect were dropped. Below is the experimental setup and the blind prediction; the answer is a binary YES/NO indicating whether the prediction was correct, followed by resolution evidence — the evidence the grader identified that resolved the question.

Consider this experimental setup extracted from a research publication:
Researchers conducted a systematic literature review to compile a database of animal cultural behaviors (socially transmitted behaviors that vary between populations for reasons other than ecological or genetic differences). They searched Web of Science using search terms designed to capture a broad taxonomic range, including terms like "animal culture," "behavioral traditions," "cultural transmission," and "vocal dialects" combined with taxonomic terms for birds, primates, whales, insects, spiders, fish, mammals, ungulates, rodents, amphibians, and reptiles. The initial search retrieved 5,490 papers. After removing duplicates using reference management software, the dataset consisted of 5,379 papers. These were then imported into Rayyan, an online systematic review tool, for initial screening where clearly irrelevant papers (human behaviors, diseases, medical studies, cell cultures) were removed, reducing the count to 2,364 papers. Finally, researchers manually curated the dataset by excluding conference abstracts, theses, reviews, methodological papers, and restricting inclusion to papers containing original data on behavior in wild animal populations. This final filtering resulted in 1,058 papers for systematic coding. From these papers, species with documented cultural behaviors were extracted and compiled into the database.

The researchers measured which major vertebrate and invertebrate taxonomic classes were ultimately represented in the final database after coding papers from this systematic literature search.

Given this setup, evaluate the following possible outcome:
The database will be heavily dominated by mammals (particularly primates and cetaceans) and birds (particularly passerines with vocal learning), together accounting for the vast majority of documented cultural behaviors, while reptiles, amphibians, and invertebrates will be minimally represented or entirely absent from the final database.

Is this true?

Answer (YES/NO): NO